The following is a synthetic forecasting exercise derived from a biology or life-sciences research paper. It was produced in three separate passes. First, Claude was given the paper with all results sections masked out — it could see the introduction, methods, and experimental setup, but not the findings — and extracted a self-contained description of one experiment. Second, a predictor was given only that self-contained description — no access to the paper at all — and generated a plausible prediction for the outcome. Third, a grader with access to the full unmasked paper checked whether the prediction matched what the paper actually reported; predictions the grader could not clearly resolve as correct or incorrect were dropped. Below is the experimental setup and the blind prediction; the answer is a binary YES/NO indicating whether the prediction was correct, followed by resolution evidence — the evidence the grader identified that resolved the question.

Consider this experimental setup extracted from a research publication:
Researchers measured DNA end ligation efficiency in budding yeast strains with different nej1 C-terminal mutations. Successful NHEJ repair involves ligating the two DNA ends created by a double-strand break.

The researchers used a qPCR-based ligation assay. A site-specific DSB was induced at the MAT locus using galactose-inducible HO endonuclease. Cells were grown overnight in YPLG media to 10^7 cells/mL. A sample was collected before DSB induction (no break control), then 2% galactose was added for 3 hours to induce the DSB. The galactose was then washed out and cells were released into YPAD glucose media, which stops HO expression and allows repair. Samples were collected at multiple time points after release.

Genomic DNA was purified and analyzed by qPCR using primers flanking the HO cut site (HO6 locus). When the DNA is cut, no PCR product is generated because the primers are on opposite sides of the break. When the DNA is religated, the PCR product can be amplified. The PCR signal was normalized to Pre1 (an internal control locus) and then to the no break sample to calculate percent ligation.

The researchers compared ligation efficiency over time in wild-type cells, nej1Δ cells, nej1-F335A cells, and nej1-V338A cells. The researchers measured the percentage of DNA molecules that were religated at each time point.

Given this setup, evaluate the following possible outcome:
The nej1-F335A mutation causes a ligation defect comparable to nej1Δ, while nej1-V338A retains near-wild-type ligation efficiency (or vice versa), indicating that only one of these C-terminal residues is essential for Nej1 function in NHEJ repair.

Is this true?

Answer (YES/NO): NO